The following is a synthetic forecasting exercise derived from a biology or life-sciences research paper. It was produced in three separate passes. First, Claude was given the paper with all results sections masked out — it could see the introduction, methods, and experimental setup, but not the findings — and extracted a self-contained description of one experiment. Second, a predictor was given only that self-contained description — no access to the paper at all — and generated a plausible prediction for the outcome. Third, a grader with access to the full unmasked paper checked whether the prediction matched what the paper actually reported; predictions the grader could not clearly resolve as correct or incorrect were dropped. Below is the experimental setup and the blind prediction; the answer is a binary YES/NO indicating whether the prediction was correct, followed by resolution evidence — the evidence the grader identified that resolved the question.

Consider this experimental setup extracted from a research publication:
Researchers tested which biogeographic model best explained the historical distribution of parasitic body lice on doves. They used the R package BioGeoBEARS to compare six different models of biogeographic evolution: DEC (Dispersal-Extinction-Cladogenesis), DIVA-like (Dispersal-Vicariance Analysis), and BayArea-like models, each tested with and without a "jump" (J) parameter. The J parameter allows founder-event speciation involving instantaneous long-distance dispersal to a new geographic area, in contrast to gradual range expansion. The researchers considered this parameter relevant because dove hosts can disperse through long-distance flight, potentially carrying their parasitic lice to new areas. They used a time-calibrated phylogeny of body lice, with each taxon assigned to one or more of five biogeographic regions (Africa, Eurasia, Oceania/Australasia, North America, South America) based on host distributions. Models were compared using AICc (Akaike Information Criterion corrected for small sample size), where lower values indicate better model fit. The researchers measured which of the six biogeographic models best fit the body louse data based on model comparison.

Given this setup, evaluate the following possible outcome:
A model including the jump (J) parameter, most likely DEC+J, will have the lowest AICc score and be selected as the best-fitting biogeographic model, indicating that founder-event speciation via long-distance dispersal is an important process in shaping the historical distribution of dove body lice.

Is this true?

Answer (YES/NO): NO